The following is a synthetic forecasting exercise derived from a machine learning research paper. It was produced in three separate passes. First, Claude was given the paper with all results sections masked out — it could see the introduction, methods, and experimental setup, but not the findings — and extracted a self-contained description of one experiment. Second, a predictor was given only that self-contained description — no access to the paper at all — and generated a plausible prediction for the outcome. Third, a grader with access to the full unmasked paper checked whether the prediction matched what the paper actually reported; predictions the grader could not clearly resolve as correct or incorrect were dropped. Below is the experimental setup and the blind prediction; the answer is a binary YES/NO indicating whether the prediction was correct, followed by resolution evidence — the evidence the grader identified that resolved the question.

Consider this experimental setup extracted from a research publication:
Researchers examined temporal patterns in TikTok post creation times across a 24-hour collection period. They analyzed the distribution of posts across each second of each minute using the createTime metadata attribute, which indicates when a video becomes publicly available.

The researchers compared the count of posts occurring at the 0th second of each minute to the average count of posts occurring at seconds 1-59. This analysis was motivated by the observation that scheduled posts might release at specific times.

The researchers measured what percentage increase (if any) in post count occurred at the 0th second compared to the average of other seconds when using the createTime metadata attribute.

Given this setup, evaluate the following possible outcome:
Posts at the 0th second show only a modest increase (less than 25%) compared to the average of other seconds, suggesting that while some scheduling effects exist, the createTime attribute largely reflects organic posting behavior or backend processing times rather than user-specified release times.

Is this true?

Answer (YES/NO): YES